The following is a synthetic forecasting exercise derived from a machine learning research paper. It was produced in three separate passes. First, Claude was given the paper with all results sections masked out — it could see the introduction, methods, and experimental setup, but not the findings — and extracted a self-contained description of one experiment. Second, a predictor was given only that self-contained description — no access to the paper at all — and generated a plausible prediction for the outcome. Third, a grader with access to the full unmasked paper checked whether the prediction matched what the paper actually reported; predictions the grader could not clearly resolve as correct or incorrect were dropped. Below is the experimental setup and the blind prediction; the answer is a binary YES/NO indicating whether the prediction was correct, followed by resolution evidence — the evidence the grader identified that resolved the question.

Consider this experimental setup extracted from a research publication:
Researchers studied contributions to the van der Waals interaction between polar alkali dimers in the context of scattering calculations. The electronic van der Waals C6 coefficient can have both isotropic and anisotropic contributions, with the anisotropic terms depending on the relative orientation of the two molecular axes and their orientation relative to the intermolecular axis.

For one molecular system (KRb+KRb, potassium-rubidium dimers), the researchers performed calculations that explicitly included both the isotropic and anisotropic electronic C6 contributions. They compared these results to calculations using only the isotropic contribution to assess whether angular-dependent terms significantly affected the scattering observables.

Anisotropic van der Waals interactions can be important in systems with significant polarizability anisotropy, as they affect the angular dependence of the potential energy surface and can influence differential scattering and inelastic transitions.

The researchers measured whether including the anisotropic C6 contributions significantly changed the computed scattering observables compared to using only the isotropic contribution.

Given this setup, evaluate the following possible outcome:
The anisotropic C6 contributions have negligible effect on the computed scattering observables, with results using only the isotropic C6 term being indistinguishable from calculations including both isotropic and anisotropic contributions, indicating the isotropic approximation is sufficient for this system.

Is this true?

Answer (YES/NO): YES